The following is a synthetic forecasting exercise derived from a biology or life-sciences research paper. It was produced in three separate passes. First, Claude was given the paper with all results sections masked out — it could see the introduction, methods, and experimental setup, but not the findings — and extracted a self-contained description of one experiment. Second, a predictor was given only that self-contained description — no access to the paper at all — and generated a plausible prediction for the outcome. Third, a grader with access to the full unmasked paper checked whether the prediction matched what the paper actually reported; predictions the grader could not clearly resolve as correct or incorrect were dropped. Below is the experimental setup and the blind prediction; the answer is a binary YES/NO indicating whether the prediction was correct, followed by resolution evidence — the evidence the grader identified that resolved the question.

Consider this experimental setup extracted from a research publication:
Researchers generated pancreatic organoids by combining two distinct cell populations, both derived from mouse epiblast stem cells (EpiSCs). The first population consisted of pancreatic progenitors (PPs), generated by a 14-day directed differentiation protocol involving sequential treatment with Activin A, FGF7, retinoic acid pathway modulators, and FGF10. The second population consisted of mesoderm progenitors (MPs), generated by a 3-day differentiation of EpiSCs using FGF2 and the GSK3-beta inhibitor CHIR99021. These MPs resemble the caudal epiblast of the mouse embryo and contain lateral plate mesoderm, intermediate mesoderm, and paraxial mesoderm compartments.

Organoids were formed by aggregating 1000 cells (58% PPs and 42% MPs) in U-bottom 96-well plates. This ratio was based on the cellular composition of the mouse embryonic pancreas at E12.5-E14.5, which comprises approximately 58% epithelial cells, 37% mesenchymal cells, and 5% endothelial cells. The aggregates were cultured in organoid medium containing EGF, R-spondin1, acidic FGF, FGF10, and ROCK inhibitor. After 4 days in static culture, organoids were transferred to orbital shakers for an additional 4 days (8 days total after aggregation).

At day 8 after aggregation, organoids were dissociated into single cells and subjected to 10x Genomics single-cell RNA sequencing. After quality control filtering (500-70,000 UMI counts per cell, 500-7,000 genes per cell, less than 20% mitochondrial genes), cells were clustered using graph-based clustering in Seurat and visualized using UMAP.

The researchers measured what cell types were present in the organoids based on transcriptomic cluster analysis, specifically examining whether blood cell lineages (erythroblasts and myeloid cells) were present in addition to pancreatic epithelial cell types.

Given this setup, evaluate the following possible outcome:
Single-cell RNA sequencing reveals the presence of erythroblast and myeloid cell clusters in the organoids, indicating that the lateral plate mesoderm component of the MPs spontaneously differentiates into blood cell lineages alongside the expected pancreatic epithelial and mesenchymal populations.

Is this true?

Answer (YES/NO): YES